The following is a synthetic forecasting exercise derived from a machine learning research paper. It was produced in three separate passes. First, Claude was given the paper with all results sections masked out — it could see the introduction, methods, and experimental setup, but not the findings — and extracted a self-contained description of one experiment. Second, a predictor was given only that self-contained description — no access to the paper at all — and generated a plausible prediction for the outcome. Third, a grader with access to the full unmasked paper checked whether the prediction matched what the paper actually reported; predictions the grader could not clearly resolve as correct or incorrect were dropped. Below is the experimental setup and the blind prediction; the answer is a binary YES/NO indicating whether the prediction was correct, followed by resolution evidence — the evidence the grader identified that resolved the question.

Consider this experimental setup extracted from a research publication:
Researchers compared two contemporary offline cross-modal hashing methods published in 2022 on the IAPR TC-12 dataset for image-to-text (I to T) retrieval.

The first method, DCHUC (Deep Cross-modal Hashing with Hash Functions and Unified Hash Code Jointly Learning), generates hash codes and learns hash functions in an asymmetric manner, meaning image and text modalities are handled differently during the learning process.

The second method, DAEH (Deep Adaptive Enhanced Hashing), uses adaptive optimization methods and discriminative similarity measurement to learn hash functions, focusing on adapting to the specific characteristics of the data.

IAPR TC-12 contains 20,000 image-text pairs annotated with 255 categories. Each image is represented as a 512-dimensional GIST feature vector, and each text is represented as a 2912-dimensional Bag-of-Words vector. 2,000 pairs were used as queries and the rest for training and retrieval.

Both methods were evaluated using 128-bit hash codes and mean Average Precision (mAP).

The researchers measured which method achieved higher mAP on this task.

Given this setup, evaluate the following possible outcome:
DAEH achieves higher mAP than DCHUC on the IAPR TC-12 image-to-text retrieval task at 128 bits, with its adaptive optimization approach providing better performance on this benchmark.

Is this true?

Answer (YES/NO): NO